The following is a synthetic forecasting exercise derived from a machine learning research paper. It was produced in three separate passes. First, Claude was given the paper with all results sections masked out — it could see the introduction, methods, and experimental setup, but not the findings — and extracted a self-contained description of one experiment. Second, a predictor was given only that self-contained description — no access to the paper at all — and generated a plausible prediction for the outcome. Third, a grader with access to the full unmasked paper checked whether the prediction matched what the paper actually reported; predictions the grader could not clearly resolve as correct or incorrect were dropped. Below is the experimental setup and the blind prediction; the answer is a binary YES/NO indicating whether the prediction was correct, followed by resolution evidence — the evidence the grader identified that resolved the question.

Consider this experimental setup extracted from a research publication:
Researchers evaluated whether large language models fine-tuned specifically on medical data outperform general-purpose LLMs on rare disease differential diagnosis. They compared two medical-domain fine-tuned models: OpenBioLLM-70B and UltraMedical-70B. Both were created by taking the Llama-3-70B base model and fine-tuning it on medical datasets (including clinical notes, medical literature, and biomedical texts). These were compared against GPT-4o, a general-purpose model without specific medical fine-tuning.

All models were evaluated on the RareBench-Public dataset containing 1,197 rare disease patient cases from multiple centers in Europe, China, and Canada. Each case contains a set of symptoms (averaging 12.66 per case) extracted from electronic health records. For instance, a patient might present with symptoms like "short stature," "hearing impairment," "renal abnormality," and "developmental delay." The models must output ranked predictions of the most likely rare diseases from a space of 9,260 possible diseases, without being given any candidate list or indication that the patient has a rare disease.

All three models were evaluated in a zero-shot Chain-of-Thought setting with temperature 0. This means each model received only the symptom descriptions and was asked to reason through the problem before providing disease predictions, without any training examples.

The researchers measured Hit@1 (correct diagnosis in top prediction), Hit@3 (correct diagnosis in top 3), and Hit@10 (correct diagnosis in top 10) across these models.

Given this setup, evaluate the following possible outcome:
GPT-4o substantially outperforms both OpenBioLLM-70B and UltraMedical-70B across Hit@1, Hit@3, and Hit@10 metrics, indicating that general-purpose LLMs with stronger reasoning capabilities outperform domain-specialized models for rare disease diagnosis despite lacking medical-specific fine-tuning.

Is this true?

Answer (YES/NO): NO